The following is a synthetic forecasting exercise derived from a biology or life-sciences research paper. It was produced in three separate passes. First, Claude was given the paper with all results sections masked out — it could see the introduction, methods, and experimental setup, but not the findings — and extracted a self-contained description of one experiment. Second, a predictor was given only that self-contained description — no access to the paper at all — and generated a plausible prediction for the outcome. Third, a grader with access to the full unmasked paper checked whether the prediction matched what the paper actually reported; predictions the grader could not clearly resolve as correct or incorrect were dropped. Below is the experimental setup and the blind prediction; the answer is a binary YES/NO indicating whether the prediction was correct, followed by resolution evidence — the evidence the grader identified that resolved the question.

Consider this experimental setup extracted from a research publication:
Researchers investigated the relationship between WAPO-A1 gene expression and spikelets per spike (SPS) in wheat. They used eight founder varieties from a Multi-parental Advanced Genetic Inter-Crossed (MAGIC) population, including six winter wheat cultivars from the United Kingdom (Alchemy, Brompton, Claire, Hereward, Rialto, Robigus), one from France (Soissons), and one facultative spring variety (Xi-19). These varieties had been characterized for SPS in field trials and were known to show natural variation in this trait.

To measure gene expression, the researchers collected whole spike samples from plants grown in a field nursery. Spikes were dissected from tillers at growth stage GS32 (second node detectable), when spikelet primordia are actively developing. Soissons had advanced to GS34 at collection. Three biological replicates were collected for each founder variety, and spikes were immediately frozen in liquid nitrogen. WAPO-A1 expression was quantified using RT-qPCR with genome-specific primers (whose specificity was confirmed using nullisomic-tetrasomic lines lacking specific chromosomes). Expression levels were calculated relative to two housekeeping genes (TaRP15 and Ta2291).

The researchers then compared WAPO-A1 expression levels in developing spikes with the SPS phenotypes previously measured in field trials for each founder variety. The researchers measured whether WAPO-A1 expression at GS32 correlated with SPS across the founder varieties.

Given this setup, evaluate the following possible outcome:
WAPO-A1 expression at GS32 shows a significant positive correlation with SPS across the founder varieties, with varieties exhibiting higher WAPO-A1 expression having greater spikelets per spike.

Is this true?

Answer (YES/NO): YES